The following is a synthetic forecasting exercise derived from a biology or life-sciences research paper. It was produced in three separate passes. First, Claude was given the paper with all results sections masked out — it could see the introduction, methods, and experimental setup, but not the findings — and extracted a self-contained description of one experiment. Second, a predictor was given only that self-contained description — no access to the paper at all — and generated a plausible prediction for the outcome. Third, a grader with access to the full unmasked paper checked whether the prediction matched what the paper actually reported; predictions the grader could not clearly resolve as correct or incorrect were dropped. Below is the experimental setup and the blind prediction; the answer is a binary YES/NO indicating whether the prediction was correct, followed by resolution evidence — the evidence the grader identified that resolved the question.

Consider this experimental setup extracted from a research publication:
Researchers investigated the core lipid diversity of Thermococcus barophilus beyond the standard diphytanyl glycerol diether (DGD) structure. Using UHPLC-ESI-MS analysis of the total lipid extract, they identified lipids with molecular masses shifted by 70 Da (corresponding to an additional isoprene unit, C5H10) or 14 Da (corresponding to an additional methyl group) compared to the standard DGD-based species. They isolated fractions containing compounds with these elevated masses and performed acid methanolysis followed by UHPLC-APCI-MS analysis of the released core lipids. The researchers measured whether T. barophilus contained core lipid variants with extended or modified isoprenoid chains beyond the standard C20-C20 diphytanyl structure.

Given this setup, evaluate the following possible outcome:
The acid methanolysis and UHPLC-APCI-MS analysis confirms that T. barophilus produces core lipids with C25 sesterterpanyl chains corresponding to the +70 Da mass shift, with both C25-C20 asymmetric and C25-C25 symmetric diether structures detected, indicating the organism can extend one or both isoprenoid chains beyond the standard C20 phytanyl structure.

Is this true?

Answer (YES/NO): NO